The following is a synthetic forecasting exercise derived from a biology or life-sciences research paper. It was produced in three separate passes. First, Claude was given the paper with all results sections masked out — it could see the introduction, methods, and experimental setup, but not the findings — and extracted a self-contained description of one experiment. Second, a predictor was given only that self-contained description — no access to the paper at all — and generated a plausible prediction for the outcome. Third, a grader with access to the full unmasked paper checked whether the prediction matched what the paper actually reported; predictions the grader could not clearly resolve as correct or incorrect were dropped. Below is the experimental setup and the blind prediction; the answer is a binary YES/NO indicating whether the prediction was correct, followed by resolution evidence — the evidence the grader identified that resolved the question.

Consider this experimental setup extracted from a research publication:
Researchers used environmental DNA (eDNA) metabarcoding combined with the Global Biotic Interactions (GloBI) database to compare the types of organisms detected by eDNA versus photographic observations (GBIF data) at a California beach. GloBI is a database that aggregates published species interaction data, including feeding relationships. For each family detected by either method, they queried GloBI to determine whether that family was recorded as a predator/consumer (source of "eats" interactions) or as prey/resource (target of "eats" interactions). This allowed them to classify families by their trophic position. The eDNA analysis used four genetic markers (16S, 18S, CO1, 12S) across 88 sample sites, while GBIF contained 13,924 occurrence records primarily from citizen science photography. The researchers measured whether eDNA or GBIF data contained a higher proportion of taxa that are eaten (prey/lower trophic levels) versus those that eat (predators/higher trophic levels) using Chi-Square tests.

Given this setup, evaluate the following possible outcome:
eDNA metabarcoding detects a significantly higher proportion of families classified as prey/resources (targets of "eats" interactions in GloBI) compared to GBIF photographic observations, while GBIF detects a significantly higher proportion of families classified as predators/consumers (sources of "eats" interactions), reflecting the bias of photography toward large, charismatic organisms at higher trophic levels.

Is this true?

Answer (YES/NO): NO